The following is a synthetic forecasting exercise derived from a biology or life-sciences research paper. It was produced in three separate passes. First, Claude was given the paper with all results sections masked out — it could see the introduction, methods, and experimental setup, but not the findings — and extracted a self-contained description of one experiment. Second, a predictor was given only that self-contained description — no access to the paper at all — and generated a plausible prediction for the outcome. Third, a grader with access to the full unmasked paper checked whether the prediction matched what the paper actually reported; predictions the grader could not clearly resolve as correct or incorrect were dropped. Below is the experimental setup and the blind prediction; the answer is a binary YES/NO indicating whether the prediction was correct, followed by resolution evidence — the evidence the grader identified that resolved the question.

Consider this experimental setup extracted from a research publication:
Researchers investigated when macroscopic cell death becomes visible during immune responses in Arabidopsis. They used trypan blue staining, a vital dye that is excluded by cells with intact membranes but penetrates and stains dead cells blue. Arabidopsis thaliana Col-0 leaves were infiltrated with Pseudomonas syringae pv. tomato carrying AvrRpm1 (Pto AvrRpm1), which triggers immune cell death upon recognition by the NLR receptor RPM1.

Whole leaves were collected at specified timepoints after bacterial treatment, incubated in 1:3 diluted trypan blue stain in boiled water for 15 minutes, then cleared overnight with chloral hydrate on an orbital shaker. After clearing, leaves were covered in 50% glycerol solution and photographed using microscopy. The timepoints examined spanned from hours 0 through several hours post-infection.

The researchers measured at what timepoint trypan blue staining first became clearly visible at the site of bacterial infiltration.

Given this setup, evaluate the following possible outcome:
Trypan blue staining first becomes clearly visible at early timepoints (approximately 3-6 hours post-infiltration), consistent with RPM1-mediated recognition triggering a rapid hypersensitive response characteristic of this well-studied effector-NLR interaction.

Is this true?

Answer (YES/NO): YES